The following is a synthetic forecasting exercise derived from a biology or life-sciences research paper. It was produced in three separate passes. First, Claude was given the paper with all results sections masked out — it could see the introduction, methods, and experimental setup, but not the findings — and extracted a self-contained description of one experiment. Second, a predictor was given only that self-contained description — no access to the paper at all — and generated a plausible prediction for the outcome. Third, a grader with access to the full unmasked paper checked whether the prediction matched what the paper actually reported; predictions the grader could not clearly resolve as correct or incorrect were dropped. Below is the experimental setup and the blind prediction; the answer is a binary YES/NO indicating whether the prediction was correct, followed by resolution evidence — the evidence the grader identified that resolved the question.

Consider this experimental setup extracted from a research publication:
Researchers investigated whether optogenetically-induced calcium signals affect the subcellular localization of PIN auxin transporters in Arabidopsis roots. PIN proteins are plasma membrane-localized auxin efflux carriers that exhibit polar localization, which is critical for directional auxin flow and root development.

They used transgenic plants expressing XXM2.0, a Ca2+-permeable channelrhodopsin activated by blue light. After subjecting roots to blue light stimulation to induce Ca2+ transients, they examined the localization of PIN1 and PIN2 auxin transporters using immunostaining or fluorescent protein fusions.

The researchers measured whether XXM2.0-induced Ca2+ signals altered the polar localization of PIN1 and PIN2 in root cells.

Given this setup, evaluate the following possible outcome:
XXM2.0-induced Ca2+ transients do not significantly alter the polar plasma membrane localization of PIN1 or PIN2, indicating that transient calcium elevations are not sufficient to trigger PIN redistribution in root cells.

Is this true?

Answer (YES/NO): YES